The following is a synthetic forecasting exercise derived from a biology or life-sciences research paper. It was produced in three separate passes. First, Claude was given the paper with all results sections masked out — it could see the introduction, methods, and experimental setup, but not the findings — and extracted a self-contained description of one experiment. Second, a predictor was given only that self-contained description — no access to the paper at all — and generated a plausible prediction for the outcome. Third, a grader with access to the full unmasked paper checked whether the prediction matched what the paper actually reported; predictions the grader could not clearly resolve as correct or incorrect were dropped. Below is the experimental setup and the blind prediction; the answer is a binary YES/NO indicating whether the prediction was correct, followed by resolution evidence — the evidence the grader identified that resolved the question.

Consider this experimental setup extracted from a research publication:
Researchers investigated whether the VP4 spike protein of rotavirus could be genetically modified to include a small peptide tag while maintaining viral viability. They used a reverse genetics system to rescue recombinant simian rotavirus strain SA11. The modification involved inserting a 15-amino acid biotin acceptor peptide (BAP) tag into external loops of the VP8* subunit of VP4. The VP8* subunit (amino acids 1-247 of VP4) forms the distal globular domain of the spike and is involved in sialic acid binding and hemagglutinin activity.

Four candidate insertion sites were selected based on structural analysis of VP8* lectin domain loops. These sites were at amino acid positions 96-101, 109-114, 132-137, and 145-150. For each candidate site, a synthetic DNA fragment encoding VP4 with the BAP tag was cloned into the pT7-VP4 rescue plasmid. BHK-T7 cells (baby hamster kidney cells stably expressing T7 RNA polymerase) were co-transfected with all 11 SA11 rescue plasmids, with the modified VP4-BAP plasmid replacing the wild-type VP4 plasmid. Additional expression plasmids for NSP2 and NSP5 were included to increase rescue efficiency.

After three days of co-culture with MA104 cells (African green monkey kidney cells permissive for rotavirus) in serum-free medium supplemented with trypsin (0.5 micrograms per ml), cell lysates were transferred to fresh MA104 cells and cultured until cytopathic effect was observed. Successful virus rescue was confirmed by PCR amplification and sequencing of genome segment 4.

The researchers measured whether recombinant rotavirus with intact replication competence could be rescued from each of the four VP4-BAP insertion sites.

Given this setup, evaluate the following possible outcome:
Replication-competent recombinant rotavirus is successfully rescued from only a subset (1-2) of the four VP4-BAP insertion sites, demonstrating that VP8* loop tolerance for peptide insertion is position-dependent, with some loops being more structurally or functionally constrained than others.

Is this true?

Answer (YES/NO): YES